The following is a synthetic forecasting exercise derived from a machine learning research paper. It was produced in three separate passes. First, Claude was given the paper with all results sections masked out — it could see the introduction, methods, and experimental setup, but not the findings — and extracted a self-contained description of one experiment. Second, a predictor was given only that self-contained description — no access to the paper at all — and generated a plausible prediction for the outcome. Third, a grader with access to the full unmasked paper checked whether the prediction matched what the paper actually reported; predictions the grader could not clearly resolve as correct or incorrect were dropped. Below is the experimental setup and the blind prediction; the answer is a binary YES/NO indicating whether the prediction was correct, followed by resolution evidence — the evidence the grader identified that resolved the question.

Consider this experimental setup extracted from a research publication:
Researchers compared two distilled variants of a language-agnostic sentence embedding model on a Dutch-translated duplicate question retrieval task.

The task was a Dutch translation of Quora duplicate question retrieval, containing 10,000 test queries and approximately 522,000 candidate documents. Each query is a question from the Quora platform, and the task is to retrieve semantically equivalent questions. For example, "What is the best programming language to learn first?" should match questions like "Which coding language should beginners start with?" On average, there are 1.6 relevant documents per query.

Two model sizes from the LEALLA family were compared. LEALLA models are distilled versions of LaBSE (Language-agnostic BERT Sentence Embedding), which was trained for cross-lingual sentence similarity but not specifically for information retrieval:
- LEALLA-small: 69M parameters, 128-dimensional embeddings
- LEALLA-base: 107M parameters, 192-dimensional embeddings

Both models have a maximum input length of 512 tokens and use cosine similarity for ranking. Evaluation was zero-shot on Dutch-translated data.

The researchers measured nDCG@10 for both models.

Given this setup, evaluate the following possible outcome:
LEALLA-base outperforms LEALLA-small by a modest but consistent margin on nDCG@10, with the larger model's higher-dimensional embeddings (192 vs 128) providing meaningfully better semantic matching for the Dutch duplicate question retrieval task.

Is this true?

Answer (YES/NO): YES